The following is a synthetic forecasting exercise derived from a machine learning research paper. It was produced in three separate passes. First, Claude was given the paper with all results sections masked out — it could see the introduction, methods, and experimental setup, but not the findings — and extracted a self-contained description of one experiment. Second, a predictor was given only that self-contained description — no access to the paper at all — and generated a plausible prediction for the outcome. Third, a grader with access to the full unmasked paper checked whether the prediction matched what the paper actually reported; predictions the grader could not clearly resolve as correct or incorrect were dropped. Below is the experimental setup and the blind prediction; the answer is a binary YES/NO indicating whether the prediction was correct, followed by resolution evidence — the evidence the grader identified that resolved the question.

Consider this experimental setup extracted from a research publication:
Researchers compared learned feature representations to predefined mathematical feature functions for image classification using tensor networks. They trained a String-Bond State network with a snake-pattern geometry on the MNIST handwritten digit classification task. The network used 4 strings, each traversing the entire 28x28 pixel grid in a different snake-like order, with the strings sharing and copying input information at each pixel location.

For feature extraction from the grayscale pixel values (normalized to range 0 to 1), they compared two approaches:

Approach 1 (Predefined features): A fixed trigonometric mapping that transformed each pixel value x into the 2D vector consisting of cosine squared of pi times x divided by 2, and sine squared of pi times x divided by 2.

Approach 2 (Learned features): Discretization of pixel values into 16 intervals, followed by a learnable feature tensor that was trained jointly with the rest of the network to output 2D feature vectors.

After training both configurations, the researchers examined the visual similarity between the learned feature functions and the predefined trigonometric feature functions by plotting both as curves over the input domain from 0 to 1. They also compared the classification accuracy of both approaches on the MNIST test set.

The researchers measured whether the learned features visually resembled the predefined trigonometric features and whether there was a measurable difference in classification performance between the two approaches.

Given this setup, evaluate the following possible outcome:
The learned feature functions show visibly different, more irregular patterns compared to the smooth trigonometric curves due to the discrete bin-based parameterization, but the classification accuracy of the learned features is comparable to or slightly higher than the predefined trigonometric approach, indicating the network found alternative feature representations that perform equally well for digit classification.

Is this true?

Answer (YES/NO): NO